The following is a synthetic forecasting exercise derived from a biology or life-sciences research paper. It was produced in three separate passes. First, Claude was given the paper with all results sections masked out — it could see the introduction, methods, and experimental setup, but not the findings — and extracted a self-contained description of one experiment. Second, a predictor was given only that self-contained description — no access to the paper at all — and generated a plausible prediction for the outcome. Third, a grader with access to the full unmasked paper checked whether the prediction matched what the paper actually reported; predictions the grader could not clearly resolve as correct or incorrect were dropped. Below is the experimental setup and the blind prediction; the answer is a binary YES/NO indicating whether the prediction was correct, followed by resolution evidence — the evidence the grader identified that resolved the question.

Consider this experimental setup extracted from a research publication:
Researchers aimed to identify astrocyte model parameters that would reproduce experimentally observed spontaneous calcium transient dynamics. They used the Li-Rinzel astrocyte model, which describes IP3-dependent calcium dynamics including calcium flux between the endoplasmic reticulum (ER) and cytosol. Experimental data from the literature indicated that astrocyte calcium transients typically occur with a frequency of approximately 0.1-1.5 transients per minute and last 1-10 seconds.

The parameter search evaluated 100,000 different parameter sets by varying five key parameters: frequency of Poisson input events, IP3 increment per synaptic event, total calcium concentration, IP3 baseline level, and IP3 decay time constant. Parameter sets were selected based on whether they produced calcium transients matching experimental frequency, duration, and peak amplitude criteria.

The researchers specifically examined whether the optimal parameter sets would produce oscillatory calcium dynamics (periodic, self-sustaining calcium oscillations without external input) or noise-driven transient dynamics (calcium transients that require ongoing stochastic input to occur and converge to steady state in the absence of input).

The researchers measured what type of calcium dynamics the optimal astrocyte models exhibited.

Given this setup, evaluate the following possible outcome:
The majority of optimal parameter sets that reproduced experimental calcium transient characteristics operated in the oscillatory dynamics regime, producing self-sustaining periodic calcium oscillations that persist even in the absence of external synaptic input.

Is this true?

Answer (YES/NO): NO